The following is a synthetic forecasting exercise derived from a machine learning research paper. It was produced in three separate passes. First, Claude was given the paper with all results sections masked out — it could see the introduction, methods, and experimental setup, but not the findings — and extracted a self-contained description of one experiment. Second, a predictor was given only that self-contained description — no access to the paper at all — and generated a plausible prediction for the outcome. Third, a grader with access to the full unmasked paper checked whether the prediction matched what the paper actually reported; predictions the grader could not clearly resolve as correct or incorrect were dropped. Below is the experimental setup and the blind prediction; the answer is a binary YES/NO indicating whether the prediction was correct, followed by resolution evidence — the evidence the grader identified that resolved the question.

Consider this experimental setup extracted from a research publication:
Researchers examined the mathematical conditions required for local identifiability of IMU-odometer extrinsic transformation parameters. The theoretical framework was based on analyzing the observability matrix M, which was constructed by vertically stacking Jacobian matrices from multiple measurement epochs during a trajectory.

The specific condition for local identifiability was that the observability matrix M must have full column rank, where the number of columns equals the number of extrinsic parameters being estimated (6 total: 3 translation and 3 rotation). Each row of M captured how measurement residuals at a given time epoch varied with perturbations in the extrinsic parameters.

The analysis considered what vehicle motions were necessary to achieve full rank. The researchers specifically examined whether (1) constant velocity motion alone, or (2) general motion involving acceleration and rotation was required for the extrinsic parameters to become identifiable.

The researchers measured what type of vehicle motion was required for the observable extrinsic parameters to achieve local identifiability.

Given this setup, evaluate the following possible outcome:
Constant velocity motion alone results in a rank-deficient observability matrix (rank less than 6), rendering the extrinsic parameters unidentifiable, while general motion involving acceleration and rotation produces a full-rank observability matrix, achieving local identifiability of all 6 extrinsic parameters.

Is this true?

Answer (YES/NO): NO